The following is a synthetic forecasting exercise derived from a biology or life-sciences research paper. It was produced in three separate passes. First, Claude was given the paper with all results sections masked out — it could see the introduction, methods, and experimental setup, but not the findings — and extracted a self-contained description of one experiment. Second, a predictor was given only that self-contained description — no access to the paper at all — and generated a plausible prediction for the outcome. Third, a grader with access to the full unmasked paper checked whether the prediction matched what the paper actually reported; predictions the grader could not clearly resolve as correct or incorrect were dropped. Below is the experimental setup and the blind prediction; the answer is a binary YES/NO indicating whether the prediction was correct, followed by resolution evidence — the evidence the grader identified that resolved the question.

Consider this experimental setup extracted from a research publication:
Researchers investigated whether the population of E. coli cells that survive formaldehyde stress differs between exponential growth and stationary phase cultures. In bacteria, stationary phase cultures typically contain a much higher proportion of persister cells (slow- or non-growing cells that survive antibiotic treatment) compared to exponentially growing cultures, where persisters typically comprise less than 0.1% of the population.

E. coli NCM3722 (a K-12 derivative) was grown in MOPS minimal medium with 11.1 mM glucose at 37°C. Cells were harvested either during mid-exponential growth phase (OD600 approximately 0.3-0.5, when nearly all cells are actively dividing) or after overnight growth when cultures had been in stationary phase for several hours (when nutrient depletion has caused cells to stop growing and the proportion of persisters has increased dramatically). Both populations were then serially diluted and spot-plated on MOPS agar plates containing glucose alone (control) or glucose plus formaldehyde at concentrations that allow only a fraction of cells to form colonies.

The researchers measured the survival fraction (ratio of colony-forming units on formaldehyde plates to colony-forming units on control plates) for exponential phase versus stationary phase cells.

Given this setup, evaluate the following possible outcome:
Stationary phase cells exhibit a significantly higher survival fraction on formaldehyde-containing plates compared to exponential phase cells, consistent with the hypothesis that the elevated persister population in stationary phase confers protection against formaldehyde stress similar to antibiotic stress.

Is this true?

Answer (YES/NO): NO